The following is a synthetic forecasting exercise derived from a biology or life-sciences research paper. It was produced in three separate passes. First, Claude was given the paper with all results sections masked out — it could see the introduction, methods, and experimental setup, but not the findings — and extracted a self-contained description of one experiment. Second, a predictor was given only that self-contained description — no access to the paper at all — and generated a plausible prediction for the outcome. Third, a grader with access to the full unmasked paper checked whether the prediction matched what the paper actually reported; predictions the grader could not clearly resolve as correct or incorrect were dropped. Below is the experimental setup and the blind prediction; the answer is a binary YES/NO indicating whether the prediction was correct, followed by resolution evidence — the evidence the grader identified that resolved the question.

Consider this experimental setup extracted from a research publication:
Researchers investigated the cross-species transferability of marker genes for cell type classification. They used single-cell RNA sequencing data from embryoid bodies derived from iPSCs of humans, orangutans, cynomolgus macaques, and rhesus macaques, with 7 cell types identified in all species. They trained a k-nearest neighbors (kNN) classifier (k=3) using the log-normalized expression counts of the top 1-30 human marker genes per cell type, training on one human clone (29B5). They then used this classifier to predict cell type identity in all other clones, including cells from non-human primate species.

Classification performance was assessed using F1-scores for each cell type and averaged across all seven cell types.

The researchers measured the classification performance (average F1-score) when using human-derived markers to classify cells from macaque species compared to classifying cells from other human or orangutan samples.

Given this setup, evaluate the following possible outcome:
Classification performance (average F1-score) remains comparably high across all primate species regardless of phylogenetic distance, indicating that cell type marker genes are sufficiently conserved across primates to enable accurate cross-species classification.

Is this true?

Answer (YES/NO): NO